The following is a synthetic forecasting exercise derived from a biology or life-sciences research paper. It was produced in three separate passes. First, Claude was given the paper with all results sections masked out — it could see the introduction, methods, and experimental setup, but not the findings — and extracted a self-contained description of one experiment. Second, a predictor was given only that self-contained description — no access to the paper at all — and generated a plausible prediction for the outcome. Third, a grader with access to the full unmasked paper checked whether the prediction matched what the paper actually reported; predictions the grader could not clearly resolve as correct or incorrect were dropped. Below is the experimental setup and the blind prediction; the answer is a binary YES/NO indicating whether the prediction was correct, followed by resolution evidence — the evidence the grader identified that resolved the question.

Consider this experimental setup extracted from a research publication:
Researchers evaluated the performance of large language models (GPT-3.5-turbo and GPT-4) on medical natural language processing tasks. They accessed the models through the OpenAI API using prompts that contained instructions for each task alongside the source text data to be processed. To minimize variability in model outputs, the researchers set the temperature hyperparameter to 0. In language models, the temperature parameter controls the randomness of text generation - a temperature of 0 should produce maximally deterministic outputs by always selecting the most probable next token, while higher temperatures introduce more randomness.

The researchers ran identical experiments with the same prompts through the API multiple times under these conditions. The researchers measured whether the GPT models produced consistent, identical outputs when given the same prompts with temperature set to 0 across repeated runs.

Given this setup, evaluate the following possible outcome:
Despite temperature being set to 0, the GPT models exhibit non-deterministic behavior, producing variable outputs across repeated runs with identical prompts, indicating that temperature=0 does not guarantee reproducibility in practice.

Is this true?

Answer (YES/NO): YES